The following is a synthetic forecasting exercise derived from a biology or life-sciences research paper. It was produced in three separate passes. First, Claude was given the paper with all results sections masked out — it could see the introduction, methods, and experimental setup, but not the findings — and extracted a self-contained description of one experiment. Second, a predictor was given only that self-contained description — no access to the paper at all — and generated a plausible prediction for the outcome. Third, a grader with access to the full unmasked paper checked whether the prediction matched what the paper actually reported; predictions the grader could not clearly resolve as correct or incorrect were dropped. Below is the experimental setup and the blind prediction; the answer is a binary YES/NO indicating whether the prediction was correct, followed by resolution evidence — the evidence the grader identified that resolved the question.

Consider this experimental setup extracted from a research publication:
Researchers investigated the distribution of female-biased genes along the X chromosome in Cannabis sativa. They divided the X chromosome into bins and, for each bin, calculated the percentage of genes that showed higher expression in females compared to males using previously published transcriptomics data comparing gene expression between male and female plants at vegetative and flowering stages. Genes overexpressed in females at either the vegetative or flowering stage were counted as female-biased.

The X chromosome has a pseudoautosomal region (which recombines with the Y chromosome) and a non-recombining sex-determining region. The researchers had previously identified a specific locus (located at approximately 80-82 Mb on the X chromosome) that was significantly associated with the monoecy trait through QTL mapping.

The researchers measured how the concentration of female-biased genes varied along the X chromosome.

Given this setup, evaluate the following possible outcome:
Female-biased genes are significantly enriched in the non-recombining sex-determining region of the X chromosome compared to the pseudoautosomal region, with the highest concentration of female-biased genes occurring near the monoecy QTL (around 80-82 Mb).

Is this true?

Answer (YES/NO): YES